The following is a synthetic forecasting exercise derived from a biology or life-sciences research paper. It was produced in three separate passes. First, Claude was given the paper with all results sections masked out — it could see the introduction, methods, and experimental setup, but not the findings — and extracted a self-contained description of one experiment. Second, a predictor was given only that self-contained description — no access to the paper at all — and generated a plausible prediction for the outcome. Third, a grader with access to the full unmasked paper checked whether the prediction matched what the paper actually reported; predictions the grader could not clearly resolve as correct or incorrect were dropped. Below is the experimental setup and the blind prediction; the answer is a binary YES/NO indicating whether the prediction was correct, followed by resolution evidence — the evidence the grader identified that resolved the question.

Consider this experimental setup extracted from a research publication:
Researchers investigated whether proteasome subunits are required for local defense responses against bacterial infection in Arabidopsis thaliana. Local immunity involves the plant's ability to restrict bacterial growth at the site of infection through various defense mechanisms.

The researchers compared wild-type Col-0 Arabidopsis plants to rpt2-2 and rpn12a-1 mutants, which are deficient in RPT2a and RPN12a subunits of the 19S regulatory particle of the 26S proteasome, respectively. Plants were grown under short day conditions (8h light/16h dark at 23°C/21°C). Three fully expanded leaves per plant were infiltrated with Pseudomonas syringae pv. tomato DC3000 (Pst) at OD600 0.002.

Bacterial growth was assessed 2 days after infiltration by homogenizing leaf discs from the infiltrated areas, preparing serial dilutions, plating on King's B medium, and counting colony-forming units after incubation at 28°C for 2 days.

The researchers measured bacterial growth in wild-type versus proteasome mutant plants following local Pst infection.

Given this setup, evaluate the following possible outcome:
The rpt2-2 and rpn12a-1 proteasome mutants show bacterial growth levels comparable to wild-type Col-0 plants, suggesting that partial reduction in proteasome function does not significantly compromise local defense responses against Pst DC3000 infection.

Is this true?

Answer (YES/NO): NO